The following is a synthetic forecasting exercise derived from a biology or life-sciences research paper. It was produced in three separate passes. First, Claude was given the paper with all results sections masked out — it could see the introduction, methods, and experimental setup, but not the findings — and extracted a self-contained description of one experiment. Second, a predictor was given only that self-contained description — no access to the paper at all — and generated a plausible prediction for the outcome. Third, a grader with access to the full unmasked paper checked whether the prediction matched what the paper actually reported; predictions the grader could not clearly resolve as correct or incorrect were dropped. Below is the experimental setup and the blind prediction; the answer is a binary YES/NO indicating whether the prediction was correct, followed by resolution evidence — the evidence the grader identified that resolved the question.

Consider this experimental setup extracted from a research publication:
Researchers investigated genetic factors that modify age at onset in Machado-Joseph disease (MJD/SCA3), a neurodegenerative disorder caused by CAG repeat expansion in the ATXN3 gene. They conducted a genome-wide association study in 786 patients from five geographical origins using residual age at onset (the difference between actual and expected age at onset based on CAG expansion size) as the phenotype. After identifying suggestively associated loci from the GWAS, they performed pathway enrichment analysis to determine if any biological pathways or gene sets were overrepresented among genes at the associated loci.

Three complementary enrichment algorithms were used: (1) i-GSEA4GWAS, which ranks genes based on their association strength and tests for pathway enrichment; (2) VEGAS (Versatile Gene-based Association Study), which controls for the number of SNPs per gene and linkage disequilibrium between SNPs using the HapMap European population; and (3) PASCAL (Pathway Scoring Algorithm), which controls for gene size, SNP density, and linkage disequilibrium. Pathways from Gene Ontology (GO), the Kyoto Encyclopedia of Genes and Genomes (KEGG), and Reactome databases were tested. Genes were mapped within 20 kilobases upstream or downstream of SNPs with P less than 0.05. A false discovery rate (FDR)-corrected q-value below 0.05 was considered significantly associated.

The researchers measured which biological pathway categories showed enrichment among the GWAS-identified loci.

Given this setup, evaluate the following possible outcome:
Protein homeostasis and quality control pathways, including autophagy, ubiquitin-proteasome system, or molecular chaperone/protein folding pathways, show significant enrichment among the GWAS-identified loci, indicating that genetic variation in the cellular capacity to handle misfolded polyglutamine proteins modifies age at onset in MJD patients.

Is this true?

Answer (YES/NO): NO